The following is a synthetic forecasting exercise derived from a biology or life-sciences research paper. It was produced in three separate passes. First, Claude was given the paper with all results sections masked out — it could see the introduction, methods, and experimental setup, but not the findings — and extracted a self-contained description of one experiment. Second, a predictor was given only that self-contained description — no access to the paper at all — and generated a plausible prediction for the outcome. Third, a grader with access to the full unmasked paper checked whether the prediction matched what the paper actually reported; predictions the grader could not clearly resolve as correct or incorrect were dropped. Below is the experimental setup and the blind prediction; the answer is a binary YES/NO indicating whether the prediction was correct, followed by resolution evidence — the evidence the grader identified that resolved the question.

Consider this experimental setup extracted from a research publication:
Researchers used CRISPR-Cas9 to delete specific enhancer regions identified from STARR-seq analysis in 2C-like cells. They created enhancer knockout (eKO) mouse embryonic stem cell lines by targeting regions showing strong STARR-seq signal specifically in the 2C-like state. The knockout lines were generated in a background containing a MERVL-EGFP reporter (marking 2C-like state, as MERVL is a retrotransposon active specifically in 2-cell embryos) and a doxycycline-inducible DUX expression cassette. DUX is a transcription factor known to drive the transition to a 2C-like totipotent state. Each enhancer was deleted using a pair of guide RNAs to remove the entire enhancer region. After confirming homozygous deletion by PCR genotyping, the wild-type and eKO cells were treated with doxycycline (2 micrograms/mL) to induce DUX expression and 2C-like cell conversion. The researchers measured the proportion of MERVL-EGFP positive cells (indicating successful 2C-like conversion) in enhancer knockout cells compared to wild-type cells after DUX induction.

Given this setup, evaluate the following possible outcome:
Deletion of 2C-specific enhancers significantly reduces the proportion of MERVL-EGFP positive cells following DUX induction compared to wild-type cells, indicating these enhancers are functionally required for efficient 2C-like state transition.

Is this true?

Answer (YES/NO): NO